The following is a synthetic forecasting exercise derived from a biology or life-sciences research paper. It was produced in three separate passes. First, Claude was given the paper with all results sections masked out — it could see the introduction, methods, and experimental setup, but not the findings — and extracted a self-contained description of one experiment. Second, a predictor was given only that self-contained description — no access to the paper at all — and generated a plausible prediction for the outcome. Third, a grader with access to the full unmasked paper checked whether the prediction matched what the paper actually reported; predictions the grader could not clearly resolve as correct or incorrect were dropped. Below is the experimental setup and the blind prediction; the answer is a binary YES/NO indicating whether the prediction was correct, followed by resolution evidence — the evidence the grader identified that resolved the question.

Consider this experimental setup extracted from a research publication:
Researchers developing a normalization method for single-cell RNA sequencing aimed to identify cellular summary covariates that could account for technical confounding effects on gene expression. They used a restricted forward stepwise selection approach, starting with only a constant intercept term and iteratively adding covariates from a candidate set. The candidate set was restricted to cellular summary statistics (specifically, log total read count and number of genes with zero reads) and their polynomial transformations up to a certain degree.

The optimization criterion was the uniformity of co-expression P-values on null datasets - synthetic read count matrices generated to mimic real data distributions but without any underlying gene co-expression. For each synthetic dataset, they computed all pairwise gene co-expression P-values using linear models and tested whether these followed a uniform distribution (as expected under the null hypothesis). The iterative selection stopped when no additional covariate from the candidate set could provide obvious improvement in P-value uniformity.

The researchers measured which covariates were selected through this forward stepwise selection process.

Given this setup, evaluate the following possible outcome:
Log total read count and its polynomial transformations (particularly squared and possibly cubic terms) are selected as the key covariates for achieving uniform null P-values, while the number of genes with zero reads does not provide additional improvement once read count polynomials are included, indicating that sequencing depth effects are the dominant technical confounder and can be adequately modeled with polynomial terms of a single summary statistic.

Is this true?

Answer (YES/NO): NO